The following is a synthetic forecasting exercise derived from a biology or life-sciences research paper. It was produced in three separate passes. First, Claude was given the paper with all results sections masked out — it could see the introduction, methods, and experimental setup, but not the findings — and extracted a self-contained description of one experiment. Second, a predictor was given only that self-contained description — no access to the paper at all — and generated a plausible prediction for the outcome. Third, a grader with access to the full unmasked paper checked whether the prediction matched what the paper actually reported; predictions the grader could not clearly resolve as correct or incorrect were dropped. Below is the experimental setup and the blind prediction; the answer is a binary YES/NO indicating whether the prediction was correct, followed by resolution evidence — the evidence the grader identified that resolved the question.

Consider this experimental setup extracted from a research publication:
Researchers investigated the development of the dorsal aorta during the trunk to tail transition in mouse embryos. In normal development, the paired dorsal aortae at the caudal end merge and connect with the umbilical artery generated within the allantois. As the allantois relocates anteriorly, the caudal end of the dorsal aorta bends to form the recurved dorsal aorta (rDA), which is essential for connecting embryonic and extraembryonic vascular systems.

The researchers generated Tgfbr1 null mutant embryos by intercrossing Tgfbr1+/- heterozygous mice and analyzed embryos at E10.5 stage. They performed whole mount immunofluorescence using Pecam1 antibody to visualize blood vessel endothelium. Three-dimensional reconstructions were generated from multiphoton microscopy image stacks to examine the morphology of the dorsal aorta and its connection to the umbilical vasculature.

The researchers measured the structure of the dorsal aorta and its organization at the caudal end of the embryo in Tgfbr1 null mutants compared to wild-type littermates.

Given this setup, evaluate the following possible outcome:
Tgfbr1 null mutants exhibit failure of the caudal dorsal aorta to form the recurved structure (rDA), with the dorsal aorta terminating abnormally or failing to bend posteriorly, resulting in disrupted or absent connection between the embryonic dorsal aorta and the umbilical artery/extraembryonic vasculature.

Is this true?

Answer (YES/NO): NO